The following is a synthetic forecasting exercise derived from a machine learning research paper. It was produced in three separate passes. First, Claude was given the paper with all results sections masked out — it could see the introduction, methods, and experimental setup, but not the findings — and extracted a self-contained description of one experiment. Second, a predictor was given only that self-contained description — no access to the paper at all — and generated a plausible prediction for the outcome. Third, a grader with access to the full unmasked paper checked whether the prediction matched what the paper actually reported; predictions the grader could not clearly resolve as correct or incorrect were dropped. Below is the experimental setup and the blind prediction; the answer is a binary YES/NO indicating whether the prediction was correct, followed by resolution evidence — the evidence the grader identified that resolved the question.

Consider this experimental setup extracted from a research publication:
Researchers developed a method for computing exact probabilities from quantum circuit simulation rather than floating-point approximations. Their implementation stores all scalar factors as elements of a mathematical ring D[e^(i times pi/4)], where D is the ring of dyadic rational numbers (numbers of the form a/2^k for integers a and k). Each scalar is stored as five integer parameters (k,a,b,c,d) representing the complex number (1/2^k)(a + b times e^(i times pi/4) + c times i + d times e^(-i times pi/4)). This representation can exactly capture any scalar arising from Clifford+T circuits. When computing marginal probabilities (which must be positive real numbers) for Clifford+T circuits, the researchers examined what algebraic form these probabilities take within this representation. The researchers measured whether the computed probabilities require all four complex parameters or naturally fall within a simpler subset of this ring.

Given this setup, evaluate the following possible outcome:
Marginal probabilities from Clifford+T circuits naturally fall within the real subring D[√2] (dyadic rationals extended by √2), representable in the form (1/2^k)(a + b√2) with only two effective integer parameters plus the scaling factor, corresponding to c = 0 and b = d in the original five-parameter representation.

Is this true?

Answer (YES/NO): YES